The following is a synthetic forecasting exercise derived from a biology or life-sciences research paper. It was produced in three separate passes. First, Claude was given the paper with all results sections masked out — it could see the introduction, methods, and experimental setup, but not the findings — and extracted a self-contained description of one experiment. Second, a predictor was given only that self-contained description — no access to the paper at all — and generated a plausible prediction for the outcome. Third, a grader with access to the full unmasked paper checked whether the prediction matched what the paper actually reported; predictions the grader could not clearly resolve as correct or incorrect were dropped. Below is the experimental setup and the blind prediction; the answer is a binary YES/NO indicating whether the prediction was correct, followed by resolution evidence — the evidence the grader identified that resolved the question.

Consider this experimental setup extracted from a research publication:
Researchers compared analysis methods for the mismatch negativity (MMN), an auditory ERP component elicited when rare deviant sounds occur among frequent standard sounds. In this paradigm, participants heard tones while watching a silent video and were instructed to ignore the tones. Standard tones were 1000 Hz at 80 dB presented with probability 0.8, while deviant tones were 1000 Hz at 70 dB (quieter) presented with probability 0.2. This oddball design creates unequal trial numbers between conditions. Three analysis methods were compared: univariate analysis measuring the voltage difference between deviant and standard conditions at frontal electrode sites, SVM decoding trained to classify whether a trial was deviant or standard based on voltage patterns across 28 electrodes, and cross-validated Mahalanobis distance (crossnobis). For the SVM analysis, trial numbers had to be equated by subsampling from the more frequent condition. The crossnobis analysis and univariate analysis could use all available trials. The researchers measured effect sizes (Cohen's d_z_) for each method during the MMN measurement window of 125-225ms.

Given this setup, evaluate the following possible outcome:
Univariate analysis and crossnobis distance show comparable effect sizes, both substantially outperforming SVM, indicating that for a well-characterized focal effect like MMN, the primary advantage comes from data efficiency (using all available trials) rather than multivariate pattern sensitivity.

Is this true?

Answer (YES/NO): NO